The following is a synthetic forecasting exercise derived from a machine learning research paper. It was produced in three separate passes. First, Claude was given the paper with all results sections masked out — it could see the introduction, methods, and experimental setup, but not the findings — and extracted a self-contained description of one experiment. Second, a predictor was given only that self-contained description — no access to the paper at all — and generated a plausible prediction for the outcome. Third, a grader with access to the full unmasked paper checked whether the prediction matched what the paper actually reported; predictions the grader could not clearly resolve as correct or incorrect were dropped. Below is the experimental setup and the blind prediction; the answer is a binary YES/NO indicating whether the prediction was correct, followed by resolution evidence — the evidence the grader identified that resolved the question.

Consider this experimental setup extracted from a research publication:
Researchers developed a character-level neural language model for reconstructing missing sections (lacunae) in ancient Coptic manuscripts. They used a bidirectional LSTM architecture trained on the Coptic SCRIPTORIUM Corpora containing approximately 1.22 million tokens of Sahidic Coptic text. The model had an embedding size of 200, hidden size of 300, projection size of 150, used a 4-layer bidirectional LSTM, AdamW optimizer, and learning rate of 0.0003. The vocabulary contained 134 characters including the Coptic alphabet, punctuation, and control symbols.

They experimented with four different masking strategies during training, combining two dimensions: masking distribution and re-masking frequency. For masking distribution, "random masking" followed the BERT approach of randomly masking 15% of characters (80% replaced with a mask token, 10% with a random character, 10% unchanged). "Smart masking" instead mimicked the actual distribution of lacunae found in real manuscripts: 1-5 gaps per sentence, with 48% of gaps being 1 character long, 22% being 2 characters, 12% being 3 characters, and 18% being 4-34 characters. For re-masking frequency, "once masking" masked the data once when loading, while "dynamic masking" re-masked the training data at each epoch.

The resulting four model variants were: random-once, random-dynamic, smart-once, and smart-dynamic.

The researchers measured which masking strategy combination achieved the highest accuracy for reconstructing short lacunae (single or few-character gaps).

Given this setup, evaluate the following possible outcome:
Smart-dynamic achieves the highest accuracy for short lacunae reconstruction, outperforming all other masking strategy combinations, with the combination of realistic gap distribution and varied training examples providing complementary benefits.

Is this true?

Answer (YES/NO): NO